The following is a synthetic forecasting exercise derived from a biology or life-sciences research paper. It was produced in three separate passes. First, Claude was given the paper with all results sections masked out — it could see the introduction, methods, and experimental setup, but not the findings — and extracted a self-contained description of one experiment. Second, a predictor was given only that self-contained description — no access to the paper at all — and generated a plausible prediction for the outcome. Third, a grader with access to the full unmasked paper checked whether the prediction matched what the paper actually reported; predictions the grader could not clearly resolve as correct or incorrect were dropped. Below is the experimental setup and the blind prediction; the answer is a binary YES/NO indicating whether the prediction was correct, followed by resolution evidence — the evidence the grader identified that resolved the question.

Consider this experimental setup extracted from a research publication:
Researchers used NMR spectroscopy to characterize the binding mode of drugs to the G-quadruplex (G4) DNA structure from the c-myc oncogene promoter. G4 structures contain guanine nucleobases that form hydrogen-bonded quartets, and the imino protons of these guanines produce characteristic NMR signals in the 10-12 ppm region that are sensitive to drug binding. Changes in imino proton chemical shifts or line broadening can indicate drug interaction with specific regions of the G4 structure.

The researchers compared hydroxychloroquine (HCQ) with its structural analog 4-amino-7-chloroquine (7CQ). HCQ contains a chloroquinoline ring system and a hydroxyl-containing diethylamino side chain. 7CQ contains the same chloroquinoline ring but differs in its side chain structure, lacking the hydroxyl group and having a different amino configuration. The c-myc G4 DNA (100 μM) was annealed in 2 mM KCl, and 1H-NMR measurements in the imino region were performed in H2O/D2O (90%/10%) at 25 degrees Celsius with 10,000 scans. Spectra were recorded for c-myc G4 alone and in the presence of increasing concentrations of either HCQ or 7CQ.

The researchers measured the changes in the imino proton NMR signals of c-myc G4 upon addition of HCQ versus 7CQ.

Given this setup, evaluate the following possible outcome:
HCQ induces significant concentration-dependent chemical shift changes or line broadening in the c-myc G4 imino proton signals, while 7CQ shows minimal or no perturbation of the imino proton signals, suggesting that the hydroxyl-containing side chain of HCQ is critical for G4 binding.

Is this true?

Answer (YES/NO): NO